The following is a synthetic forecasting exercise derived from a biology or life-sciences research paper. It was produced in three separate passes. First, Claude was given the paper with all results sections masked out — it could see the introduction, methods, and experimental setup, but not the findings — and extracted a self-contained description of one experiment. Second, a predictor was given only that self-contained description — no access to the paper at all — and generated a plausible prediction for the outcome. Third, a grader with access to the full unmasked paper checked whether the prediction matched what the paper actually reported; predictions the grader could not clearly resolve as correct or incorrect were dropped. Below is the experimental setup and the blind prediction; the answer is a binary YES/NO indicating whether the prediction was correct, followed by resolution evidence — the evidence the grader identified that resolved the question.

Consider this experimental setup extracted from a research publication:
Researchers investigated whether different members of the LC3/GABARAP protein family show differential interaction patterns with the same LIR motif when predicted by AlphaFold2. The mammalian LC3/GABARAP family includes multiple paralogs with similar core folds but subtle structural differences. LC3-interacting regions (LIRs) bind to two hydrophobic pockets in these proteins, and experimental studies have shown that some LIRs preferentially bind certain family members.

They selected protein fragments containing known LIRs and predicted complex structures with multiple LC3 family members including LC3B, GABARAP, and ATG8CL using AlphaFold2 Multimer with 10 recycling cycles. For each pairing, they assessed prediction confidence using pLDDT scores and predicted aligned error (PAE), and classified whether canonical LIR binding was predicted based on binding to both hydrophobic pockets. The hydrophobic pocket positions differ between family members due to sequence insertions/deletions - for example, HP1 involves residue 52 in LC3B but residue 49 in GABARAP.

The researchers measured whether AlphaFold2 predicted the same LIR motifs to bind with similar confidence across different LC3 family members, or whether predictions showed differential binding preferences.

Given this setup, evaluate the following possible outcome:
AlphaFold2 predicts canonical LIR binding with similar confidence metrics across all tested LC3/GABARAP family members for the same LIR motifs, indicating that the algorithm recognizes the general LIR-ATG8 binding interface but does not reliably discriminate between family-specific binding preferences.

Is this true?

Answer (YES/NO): NO